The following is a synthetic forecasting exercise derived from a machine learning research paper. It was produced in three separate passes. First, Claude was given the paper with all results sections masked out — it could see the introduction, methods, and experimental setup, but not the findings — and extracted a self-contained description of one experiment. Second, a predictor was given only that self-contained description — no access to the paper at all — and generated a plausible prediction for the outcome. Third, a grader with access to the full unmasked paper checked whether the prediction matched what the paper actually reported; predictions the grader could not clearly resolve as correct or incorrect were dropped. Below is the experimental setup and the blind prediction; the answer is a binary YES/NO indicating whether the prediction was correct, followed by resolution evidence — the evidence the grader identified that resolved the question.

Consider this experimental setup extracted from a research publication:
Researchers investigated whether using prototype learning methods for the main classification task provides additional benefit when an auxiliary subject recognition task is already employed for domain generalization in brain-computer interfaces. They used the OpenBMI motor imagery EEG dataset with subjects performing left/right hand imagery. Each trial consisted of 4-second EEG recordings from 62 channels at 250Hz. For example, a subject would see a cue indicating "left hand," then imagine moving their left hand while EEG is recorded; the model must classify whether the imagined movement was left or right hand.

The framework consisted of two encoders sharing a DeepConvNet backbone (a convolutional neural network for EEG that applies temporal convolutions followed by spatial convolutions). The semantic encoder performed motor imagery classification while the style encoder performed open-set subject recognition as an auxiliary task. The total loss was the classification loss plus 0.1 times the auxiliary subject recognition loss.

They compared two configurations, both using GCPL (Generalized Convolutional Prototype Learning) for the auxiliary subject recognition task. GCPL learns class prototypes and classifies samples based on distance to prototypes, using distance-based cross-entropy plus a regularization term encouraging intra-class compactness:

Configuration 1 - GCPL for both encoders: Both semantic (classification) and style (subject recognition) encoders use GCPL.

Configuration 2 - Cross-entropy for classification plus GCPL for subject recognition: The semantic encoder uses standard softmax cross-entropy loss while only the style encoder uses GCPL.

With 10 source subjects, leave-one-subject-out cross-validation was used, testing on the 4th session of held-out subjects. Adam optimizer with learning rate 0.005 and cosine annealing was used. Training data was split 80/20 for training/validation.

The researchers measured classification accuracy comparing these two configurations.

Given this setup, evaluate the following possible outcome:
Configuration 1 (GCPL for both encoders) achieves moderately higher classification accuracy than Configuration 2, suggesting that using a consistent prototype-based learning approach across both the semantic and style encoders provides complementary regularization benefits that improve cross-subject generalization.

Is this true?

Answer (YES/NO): NO